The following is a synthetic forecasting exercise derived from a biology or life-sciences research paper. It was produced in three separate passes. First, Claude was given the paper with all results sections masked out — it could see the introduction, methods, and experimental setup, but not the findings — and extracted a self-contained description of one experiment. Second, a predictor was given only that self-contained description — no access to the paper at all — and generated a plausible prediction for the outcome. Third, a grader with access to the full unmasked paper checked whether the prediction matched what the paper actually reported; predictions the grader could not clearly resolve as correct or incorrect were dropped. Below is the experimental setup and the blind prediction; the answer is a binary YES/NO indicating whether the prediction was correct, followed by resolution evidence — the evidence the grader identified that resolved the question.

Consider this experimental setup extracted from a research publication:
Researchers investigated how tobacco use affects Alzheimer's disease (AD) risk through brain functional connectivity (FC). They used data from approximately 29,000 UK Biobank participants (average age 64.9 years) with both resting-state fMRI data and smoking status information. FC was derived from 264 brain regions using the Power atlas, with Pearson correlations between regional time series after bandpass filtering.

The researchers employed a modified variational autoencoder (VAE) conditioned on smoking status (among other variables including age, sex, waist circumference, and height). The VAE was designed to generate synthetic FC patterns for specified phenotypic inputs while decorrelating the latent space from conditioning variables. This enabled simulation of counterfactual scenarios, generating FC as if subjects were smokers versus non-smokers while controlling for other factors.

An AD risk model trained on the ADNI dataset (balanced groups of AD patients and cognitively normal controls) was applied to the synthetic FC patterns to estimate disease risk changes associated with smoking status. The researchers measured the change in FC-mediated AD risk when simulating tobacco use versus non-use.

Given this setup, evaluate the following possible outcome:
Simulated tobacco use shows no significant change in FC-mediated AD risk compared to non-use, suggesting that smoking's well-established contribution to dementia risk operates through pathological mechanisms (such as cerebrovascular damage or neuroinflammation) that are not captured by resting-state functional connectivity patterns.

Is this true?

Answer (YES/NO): NO